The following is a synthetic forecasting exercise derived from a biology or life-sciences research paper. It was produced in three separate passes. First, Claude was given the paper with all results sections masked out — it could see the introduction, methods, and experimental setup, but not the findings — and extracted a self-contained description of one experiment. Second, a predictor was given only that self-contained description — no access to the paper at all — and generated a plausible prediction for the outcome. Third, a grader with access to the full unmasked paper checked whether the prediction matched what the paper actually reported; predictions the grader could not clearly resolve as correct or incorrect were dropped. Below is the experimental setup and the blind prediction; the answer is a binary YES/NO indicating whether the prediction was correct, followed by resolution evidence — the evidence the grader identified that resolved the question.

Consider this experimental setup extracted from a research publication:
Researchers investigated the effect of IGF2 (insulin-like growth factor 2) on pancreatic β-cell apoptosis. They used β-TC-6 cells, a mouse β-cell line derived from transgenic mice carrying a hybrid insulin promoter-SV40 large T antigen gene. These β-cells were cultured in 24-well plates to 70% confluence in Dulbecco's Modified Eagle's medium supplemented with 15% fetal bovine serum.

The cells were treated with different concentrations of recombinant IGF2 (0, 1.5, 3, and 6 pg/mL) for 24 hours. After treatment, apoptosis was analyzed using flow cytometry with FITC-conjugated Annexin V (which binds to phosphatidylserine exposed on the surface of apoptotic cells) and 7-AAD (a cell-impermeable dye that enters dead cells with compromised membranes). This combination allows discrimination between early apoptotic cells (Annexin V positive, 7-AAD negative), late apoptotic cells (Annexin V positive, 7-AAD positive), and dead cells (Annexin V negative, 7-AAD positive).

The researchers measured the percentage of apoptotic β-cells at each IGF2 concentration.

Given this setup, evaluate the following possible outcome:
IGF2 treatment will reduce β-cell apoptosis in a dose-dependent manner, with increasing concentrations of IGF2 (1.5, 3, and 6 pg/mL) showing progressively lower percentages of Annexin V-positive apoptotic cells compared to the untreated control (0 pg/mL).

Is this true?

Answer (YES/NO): NO